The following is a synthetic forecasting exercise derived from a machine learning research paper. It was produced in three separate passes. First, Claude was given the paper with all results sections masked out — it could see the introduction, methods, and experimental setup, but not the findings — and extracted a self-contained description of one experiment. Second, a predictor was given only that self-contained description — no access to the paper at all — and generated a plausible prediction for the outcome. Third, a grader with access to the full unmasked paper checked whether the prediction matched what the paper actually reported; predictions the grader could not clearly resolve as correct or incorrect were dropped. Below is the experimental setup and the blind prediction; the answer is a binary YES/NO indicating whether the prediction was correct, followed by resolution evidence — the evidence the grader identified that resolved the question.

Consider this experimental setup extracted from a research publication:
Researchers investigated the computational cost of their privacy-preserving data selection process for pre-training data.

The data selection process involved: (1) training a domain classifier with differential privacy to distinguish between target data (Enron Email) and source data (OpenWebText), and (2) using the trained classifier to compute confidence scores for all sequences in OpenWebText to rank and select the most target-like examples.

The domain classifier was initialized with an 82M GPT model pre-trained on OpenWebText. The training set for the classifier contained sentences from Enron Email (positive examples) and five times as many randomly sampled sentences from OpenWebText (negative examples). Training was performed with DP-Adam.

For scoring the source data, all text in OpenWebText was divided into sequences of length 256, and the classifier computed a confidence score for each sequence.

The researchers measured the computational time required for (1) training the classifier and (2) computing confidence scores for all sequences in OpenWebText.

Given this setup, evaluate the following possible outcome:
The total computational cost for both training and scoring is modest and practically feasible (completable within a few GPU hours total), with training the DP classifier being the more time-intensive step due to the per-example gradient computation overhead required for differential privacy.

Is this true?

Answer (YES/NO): NO